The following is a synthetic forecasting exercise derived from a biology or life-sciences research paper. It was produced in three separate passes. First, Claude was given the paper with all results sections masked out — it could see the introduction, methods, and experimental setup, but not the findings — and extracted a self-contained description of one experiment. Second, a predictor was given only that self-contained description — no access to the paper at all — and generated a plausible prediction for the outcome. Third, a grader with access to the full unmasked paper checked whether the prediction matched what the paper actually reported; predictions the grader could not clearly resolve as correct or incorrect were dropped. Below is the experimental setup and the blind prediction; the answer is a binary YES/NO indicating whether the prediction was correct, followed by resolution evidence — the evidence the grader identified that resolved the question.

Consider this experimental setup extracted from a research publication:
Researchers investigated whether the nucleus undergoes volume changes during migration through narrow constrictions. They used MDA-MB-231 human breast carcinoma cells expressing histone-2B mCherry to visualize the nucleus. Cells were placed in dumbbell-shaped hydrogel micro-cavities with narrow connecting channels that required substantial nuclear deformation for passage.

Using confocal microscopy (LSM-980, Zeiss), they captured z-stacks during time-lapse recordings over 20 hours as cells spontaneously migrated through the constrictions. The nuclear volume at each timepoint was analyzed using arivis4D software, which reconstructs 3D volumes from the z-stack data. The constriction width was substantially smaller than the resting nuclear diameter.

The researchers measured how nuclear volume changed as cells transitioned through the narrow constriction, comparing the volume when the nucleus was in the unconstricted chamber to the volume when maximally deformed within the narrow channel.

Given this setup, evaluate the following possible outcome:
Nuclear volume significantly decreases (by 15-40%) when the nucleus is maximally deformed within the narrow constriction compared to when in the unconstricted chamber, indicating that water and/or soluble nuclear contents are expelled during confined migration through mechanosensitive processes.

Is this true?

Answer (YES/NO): NO